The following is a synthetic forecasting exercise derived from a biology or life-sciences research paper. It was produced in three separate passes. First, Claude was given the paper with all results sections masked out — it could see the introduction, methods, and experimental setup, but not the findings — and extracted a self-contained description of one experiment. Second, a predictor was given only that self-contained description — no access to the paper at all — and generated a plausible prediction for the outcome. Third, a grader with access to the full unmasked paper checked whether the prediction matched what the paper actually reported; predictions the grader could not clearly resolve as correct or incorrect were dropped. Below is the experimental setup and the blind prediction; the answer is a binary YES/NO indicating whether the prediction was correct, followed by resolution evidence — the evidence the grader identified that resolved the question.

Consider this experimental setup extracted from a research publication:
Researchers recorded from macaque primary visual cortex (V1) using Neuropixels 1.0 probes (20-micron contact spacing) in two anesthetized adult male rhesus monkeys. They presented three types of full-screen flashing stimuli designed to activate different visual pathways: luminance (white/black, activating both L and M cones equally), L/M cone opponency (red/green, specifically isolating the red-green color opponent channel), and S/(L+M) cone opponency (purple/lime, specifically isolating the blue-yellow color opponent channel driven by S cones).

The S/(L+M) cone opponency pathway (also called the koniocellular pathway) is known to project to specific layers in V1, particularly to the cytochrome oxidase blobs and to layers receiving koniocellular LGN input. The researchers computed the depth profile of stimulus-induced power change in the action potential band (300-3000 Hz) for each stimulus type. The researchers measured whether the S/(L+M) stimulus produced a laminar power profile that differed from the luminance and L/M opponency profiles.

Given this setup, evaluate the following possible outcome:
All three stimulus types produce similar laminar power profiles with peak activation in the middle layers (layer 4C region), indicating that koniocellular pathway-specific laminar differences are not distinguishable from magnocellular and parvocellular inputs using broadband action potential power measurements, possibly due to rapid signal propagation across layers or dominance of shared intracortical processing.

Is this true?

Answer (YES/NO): NO